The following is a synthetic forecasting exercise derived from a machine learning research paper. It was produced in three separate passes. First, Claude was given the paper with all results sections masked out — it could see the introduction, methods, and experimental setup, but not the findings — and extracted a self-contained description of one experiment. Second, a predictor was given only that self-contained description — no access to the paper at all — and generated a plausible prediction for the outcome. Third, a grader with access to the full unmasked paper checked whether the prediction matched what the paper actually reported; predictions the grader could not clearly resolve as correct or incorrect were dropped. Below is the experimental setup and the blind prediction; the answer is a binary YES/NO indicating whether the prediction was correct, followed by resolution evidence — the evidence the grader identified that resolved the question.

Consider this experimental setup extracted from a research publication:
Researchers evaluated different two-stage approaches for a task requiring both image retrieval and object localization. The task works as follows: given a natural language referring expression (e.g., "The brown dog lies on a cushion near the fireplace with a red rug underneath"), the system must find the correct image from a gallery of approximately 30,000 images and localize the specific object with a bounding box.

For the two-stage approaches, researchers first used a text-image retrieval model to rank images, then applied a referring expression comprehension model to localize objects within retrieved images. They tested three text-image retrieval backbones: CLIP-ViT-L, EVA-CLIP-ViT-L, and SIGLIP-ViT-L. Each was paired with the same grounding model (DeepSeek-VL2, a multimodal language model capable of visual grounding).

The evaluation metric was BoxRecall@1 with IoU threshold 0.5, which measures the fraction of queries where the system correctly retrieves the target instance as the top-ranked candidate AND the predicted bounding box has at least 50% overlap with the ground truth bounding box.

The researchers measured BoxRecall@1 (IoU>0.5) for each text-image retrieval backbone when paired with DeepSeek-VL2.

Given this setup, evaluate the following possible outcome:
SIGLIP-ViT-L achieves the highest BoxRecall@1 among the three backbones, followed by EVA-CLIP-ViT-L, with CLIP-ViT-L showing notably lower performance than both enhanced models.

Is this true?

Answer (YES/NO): YES